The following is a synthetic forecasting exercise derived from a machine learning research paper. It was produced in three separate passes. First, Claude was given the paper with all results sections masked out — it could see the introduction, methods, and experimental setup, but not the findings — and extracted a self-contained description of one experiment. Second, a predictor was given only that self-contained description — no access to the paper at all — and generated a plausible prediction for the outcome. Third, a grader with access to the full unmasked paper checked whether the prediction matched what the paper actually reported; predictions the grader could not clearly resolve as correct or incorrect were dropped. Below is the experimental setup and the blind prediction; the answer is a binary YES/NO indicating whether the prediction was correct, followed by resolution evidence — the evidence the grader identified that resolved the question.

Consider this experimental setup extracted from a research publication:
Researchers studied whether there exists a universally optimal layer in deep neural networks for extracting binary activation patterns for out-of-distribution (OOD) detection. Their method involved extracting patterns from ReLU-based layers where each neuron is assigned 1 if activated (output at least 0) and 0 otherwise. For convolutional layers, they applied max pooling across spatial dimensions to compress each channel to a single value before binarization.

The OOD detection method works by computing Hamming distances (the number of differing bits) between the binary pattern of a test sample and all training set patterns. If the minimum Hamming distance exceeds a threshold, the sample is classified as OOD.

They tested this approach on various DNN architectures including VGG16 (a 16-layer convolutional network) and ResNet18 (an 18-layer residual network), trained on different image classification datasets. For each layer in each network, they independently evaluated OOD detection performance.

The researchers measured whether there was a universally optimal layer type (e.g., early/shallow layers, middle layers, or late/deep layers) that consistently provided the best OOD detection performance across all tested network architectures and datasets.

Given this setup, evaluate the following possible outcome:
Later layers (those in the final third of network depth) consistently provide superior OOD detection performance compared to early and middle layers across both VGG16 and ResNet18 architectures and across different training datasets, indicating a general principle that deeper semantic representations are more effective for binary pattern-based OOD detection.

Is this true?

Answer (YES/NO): NO